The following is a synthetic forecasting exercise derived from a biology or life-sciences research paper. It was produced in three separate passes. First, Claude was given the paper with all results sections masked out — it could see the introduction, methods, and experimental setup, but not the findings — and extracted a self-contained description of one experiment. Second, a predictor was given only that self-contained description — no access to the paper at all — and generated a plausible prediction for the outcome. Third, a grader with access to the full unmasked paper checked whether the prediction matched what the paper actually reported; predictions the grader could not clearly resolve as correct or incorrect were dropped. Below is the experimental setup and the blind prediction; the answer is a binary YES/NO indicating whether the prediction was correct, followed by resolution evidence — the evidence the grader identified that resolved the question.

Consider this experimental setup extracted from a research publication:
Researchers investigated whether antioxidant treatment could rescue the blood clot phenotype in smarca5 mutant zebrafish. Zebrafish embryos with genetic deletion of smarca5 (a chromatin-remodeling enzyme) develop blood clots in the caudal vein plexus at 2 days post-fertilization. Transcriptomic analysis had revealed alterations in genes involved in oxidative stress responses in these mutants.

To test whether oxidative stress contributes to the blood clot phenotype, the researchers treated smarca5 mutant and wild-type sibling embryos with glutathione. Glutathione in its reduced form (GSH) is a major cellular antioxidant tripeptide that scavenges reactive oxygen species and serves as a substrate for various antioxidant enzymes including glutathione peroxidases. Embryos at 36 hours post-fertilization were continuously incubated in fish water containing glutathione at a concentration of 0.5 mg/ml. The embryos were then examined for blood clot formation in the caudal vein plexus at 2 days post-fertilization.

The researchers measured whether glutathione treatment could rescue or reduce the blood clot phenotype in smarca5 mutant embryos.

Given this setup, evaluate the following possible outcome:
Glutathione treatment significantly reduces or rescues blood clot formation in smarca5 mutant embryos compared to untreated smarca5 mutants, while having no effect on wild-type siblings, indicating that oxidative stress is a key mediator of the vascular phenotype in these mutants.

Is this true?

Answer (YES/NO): YES